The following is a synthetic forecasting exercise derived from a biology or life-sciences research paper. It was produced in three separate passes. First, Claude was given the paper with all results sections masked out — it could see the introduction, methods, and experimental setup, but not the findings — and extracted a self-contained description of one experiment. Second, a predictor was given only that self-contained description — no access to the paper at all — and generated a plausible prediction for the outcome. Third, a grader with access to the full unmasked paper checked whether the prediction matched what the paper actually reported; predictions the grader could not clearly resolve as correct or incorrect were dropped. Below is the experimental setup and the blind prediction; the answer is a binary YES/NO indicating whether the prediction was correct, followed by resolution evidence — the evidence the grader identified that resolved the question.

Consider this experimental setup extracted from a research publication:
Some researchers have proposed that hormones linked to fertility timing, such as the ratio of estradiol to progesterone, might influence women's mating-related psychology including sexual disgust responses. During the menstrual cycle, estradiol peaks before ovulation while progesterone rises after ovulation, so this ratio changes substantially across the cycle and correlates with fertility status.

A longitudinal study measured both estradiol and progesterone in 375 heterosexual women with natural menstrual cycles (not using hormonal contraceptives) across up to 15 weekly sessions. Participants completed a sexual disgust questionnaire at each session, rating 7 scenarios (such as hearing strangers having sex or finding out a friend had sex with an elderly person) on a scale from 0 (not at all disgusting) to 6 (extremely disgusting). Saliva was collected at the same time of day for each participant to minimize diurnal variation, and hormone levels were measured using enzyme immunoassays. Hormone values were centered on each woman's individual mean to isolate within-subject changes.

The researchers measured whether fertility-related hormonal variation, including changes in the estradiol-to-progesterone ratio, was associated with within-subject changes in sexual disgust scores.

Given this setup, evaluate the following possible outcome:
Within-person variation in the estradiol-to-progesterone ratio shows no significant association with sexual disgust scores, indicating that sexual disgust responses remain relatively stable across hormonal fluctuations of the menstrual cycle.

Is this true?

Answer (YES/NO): YES